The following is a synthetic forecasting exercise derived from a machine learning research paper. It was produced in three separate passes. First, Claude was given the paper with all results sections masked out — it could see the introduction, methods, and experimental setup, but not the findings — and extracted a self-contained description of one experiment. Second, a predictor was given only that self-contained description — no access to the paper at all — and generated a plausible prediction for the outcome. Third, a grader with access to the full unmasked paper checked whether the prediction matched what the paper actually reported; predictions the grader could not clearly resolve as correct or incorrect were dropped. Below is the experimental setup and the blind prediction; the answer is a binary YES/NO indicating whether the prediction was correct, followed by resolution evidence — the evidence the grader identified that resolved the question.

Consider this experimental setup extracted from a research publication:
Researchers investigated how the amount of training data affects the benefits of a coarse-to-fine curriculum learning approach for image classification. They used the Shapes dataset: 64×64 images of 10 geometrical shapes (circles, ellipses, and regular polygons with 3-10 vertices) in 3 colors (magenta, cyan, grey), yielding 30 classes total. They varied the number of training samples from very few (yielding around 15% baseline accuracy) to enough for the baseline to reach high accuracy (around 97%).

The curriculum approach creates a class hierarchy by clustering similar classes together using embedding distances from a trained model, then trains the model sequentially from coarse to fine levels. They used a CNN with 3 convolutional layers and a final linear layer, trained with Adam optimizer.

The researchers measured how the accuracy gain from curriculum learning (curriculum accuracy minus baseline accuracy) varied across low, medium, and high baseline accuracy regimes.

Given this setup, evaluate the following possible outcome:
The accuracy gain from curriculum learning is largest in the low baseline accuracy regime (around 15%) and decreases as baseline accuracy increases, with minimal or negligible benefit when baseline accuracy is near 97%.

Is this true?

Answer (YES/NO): NO